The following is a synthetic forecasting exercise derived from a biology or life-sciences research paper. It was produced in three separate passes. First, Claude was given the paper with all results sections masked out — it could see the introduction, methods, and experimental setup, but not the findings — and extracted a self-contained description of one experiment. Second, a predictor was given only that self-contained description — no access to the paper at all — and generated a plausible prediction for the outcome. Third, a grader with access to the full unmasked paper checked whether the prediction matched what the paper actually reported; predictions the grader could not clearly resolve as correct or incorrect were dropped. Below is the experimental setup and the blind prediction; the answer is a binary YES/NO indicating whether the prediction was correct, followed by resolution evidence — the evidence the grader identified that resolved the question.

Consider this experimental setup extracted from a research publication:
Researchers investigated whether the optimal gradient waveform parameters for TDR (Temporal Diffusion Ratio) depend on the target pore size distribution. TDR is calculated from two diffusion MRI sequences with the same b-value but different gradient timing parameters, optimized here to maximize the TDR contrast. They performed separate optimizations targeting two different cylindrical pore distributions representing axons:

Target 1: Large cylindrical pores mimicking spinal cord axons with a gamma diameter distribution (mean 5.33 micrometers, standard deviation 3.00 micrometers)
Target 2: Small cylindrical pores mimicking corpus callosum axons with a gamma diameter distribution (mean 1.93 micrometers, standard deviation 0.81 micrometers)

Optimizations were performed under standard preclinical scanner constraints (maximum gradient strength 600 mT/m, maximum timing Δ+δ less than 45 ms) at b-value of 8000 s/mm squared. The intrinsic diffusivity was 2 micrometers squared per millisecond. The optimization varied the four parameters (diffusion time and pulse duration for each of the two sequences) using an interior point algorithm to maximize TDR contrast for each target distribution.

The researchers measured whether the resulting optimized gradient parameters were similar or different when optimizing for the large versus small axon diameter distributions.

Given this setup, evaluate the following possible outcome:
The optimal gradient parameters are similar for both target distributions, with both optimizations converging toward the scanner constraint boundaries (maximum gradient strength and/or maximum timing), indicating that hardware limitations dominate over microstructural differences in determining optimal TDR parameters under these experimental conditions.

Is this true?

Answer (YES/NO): YES